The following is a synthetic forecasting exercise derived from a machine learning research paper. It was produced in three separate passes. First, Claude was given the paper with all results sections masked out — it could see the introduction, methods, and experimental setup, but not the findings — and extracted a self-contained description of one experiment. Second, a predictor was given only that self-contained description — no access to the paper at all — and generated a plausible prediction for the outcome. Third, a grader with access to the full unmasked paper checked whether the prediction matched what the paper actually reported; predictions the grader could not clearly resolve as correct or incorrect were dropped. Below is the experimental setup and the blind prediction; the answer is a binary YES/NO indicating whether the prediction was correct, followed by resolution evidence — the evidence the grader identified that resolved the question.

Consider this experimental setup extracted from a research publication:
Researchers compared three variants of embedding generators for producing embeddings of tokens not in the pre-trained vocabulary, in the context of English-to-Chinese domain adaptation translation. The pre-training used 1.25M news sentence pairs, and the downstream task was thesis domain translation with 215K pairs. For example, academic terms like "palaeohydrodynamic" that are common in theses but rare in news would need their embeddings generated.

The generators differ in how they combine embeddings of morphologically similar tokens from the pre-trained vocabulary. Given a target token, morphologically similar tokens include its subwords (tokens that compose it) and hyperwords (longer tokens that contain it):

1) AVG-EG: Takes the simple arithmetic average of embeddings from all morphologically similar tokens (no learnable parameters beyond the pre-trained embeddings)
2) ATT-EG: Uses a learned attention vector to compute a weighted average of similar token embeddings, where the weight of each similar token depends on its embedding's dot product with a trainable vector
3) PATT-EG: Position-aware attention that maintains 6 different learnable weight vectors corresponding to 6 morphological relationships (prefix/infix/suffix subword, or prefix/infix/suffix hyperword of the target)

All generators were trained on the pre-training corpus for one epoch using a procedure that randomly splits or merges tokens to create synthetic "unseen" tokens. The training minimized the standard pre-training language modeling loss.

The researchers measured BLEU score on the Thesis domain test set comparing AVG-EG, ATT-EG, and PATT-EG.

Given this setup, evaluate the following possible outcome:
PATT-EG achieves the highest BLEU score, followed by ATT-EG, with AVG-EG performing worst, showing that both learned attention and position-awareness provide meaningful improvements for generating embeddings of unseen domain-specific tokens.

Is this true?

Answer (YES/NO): YES